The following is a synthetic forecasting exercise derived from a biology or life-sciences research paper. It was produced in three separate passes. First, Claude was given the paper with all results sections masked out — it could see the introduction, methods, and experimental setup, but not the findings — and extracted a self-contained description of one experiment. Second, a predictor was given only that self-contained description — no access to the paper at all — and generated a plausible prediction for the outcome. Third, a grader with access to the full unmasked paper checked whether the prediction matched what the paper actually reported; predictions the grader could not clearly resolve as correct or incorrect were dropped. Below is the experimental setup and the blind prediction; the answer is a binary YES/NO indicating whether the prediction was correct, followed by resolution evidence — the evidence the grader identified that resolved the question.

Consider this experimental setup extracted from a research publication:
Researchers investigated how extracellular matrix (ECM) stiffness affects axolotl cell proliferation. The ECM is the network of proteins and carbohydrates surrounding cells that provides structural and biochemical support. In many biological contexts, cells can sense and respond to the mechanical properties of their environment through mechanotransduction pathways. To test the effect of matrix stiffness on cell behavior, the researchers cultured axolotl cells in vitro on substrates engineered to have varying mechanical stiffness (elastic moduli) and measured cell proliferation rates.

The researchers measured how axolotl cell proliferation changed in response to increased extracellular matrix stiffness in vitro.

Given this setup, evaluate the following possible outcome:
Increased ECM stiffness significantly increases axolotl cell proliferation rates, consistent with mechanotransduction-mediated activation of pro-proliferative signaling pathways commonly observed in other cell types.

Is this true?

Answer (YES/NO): NO